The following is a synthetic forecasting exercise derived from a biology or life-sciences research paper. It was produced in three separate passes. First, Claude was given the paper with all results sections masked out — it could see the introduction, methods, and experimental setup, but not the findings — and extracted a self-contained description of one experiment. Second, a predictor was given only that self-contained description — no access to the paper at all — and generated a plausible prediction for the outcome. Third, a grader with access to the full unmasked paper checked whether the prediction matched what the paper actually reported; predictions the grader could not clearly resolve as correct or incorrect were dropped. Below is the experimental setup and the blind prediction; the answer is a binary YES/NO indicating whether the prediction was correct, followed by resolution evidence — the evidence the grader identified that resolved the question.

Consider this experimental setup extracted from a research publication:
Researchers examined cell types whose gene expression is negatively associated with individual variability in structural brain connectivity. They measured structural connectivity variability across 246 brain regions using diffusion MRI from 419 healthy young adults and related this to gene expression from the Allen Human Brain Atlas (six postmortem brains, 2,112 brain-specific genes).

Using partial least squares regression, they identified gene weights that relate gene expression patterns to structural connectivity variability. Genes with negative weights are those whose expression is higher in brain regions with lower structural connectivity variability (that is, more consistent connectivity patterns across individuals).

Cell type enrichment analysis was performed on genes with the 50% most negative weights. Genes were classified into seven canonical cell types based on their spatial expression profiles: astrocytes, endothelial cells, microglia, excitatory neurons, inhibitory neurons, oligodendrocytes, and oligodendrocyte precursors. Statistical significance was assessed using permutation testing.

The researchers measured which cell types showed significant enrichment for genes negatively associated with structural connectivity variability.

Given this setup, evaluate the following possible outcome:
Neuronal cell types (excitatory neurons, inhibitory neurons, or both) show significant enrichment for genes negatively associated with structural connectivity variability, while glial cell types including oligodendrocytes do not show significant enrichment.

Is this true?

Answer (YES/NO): YES